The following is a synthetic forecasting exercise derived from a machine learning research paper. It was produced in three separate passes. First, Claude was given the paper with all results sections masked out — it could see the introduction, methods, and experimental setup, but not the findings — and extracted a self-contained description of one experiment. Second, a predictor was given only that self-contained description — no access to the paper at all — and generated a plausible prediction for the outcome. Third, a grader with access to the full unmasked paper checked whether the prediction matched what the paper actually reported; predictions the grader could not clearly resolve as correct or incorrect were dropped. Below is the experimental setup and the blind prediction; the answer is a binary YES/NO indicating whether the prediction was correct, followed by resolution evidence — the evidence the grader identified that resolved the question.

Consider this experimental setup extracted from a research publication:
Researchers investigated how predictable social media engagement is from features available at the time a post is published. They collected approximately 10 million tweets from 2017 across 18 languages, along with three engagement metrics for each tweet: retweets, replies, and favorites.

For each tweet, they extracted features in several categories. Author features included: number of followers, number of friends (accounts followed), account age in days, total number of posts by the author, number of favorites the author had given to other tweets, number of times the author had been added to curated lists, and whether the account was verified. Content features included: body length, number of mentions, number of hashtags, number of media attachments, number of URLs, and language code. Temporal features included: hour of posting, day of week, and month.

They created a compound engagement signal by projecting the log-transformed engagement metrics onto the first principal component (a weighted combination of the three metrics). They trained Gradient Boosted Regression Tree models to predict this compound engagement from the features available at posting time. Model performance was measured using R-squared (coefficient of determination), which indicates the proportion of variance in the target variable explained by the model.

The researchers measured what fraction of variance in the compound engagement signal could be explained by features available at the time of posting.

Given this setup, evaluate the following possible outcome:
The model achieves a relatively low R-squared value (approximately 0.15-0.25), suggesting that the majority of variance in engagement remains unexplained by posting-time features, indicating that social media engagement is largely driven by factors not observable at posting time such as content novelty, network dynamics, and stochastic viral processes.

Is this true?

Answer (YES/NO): NO